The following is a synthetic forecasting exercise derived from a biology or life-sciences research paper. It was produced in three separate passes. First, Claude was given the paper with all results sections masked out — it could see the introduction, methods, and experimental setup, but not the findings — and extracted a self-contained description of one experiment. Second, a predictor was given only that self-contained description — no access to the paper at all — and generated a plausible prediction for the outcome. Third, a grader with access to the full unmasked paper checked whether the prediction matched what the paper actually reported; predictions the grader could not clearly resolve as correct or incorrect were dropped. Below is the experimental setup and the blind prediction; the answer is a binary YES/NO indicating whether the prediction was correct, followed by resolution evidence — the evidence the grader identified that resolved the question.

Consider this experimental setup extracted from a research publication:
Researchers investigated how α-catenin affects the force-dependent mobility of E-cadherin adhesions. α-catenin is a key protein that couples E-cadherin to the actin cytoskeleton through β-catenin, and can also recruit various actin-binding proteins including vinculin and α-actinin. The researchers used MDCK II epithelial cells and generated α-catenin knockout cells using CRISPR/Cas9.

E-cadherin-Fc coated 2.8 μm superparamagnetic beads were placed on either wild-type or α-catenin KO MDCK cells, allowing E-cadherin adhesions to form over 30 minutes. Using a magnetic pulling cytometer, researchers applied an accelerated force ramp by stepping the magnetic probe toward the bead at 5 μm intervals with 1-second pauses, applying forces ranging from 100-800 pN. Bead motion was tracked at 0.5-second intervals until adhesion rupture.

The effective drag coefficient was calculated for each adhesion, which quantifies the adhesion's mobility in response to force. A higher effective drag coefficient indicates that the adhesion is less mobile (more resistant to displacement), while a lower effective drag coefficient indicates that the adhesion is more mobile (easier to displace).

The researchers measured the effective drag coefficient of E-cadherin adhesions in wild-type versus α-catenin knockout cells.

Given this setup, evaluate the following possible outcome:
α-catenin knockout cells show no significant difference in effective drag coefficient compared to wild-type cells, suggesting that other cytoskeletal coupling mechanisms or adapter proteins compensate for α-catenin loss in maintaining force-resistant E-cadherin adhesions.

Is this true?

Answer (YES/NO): NO